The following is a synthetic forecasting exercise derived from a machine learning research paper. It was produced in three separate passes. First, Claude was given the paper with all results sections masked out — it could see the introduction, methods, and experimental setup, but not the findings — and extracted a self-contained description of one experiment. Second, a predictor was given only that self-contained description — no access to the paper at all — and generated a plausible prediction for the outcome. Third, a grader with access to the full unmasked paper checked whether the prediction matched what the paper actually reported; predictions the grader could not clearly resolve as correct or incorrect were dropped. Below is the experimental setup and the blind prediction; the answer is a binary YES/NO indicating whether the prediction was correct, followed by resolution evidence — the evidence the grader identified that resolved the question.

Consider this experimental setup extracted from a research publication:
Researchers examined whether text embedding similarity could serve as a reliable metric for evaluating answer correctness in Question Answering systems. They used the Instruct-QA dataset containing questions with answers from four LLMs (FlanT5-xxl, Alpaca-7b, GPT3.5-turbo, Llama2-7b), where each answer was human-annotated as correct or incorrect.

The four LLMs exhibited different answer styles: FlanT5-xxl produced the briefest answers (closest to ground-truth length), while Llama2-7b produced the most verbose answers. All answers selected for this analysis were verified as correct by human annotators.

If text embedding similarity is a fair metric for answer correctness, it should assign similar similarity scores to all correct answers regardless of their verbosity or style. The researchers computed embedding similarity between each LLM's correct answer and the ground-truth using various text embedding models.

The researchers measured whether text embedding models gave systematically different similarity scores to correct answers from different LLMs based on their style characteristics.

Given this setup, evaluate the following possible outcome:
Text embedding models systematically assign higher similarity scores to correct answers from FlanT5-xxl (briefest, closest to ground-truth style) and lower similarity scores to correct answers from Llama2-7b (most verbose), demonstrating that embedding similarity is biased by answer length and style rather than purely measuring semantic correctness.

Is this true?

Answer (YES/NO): YES